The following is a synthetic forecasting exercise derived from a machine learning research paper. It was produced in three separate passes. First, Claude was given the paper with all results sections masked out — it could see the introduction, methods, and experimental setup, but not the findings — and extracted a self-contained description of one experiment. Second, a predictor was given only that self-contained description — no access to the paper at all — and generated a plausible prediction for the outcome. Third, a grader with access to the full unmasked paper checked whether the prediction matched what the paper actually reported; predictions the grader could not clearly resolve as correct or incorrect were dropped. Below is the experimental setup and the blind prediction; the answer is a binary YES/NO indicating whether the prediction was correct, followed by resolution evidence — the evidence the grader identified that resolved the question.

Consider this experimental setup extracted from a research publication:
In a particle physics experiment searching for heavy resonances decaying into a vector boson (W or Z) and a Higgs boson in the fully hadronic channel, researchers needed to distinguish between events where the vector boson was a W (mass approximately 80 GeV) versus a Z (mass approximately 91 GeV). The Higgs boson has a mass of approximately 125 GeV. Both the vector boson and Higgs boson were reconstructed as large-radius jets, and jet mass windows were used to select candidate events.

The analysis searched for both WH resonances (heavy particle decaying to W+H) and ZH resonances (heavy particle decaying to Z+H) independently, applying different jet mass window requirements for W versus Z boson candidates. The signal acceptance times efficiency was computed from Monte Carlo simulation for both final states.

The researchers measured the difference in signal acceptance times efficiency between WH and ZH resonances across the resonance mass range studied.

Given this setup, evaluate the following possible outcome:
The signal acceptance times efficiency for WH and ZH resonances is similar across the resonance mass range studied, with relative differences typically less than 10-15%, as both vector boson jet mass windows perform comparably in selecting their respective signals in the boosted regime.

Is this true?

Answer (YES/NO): NO